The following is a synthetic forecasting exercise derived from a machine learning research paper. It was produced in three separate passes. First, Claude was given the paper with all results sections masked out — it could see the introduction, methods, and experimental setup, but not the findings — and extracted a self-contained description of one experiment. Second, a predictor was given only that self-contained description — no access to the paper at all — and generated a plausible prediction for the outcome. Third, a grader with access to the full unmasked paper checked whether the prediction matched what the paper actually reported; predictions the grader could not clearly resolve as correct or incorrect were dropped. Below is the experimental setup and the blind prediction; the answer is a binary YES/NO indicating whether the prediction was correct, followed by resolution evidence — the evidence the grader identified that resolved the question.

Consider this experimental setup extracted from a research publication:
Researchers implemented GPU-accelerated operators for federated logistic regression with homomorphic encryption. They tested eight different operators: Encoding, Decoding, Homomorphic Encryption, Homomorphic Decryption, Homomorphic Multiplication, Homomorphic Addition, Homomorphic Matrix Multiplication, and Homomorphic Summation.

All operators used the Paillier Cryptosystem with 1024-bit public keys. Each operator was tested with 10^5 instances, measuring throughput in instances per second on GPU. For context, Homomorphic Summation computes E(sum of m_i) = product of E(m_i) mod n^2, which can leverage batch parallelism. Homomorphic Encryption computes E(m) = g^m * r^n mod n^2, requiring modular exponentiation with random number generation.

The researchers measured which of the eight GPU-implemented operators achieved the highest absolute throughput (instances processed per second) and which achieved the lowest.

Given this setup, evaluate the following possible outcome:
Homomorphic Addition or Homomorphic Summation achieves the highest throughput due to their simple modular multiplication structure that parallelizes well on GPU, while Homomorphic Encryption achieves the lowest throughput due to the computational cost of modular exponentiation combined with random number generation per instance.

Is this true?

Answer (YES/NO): NO